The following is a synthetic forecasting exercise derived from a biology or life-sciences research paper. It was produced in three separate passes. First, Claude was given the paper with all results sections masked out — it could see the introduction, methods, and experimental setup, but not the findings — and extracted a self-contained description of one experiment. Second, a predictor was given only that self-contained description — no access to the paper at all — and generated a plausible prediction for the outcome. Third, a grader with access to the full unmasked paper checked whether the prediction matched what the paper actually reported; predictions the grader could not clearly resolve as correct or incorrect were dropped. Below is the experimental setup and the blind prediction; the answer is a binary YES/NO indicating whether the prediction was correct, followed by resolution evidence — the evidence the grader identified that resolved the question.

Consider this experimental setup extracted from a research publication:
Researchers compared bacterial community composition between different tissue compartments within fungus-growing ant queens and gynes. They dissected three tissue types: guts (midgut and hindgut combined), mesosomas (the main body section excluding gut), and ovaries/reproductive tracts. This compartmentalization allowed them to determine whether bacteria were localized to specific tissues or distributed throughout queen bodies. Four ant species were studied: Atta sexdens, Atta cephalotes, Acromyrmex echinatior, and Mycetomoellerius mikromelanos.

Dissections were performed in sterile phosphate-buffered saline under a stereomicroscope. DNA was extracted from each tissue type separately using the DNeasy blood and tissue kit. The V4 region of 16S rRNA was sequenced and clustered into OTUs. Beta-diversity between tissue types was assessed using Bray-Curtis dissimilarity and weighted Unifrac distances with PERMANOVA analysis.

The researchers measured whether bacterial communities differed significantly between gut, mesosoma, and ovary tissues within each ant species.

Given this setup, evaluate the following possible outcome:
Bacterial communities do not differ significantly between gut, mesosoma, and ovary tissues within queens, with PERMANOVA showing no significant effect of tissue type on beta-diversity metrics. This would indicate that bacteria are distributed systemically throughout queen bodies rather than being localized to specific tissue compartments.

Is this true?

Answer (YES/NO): NO